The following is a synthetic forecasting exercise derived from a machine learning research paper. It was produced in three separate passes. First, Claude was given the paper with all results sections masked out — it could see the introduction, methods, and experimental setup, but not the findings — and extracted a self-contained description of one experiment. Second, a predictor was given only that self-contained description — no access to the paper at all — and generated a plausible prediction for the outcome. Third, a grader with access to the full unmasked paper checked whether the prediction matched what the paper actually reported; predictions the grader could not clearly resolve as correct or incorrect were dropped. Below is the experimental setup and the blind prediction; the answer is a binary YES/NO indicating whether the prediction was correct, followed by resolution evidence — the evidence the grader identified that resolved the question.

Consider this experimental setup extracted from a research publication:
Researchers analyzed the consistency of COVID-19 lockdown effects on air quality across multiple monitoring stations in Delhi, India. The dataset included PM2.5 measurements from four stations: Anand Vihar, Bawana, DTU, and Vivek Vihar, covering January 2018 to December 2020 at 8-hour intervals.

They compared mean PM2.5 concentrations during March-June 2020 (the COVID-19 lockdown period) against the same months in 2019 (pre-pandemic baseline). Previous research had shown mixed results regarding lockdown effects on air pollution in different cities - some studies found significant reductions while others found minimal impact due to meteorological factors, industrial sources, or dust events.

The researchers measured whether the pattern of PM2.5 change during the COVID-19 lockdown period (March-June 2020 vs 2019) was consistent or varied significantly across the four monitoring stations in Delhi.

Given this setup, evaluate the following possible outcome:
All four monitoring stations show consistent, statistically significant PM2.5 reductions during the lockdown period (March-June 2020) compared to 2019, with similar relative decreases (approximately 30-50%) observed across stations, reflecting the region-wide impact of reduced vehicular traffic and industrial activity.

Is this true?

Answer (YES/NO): YES